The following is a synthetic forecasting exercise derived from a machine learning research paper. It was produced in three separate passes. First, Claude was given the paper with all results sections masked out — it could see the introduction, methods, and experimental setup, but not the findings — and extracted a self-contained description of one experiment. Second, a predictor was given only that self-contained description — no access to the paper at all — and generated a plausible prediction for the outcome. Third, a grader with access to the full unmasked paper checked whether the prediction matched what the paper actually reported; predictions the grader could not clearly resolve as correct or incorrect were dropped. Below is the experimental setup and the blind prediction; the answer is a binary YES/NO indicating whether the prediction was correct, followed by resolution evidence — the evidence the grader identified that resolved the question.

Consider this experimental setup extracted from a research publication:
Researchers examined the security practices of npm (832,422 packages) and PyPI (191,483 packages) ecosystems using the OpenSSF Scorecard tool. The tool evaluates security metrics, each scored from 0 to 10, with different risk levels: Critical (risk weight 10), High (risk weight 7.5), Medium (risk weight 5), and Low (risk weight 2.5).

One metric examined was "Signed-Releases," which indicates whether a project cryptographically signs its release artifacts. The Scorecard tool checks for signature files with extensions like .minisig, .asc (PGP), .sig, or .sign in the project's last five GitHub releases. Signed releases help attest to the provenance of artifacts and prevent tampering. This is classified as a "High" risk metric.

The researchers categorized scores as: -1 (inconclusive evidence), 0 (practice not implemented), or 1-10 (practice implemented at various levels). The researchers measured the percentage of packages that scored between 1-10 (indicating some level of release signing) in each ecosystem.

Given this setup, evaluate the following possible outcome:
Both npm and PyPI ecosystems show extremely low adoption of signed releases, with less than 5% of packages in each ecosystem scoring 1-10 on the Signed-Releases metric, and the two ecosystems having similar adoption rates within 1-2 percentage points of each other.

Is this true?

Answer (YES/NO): YES